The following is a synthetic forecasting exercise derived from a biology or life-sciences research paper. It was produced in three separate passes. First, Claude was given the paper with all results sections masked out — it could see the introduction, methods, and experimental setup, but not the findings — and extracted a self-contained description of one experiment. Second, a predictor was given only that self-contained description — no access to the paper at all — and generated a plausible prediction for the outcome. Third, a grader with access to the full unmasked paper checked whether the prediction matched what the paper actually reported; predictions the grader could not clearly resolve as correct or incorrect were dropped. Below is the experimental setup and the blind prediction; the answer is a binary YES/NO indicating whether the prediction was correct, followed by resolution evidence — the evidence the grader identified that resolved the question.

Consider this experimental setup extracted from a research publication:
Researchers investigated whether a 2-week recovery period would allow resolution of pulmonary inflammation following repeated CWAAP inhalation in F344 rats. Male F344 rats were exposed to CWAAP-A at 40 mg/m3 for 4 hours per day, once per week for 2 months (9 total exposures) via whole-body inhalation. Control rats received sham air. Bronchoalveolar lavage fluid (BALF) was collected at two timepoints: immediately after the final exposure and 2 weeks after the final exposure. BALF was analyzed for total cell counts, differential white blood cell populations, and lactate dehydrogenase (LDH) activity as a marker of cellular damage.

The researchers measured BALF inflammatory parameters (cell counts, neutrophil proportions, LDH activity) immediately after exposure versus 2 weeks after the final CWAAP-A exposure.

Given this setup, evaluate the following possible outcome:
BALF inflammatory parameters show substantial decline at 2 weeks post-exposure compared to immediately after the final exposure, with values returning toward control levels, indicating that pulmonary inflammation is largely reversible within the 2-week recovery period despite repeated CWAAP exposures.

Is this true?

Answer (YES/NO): NO